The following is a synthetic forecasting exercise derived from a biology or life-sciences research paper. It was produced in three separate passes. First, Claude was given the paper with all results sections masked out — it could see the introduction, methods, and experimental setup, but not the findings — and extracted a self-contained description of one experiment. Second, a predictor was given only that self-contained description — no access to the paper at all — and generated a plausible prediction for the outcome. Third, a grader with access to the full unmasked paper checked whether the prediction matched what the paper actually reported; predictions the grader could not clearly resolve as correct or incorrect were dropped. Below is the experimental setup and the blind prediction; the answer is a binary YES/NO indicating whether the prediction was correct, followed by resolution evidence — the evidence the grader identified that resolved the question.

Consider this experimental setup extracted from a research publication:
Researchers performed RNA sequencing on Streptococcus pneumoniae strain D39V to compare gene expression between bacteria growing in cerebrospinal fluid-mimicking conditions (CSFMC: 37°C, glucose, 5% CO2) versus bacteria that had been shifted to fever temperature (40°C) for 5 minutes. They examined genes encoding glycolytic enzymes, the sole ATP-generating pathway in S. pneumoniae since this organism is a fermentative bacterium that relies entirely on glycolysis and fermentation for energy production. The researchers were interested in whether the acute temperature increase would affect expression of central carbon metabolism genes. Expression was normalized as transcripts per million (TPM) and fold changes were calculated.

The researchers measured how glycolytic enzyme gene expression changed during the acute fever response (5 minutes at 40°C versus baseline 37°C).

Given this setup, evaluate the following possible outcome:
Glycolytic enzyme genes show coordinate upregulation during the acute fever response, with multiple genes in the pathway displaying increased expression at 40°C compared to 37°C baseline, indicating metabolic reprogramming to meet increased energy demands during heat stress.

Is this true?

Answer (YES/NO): NO